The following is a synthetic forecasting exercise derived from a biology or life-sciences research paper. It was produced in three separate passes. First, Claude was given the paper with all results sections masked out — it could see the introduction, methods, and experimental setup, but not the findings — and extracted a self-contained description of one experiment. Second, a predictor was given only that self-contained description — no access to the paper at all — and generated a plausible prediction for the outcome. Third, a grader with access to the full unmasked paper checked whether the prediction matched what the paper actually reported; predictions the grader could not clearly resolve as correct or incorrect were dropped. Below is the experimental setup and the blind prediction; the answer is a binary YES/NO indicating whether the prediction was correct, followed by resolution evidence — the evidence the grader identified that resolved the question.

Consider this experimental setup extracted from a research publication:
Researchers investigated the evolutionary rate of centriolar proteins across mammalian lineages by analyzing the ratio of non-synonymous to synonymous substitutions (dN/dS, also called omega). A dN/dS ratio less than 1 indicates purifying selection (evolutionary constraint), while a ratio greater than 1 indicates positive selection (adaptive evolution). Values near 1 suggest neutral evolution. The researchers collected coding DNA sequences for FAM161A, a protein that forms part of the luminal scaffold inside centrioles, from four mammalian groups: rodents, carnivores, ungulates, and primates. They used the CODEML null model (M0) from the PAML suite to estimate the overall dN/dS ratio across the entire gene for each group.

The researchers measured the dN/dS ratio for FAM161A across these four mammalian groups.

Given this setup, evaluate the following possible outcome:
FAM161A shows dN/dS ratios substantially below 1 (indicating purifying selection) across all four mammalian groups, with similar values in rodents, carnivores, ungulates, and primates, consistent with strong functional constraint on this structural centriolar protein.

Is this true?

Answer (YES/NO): NO